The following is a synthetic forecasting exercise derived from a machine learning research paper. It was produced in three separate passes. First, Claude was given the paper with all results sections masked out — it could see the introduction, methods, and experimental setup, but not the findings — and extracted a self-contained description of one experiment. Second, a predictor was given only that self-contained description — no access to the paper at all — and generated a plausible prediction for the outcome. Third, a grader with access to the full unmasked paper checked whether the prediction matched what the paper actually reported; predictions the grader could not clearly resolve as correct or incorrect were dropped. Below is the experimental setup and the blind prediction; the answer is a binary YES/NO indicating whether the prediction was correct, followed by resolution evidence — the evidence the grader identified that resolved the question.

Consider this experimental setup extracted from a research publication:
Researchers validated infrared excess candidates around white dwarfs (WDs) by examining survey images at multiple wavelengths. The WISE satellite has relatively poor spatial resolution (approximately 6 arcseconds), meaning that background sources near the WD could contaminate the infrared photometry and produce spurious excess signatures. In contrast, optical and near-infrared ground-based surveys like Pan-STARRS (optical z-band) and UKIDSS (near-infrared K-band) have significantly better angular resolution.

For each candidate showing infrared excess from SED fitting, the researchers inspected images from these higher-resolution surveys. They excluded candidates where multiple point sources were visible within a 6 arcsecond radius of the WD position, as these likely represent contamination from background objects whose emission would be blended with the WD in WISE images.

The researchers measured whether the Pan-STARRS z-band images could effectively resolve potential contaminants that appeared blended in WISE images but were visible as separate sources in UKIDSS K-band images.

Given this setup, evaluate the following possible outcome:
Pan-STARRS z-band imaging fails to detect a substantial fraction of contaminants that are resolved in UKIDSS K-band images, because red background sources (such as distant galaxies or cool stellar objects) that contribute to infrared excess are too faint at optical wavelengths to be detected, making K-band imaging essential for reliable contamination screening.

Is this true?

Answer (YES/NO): NO